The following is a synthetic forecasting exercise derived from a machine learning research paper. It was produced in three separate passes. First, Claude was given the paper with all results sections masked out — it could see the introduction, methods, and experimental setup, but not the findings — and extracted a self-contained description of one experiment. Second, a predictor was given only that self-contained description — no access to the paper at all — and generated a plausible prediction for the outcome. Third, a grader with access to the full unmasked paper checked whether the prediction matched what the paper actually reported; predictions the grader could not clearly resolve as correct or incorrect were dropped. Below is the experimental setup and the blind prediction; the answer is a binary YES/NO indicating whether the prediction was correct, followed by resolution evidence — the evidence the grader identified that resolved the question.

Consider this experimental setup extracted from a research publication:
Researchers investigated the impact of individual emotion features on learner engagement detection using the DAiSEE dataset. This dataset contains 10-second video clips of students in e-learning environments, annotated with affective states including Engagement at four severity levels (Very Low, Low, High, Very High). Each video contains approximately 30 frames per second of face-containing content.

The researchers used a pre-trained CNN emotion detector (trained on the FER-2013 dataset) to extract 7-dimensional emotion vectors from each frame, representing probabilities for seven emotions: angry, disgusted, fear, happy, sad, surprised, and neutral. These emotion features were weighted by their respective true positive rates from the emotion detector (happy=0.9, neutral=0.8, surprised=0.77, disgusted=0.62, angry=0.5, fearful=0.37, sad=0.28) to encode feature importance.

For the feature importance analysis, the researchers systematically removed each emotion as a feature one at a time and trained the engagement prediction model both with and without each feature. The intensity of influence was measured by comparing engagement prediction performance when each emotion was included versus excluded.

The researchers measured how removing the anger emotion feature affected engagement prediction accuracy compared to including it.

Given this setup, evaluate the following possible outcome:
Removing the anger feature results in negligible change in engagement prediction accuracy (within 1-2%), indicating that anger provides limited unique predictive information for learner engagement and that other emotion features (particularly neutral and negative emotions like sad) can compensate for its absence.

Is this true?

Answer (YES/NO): NO